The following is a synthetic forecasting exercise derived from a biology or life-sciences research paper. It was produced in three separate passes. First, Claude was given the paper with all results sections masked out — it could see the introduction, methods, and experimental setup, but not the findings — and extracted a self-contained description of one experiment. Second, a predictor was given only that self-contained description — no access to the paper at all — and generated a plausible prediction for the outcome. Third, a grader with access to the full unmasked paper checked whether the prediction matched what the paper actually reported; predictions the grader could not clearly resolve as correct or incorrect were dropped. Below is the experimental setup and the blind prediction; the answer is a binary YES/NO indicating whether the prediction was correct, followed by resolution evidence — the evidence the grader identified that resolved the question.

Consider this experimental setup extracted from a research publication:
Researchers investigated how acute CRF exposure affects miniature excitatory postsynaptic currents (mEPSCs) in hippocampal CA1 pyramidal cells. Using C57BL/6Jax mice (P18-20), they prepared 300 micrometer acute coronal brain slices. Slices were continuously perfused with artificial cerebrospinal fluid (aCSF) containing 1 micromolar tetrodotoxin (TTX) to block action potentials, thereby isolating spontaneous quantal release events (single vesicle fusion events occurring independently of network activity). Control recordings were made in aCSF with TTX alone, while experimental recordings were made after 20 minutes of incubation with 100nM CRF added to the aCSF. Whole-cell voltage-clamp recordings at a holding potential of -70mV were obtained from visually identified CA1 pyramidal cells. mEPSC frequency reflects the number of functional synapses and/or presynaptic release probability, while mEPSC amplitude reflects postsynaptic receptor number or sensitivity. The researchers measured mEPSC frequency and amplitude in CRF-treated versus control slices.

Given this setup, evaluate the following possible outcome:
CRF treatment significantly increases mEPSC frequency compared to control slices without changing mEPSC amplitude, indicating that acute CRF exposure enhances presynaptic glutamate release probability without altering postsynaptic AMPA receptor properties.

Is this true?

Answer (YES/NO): YES